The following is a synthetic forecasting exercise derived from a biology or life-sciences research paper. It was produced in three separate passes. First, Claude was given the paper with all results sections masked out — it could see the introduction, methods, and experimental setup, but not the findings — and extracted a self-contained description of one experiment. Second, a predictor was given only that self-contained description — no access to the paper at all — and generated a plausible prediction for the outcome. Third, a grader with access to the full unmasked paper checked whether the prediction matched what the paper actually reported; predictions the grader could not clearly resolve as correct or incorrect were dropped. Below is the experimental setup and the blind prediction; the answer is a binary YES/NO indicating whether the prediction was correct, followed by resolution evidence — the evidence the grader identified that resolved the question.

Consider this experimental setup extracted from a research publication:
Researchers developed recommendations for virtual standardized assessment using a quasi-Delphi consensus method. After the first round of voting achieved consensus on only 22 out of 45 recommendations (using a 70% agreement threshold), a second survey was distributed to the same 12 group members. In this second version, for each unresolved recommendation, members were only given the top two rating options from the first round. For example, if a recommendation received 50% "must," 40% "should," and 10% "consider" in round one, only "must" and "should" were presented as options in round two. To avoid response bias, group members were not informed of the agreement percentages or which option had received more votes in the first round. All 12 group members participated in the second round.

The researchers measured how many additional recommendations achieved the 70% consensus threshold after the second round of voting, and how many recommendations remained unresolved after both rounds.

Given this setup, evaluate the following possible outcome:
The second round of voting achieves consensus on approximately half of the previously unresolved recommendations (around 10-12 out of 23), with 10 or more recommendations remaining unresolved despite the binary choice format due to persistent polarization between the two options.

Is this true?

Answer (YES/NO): YES